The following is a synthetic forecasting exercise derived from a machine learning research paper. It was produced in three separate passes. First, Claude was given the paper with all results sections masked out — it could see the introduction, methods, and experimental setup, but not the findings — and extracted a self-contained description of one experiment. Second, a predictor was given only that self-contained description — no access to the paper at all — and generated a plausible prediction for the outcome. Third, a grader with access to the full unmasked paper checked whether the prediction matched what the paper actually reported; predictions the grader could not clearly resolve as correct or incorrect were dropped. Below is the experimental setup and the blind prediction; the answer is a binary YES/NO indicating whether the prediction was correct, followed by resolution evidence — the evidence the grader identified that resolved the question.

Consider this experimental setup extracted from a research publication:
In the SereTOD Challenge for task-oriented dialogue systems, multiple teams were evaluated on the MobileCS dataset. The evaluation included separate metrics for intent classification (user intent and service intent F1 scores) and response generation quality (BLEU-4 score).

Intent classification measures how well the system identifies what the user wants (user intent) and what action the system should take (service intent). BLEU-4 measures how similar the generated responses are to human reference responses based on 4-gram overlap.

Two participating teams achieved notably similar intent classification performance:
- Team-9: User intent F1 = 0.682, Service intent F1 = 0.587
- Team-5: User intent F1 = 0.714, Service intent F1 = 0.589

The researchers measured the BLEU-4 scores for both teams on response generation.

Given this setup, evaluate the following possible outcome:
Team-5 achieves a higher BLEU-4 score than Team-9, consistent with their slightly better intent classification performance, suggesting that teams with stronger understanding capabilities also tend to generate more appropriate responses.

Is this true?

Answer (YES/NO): YES